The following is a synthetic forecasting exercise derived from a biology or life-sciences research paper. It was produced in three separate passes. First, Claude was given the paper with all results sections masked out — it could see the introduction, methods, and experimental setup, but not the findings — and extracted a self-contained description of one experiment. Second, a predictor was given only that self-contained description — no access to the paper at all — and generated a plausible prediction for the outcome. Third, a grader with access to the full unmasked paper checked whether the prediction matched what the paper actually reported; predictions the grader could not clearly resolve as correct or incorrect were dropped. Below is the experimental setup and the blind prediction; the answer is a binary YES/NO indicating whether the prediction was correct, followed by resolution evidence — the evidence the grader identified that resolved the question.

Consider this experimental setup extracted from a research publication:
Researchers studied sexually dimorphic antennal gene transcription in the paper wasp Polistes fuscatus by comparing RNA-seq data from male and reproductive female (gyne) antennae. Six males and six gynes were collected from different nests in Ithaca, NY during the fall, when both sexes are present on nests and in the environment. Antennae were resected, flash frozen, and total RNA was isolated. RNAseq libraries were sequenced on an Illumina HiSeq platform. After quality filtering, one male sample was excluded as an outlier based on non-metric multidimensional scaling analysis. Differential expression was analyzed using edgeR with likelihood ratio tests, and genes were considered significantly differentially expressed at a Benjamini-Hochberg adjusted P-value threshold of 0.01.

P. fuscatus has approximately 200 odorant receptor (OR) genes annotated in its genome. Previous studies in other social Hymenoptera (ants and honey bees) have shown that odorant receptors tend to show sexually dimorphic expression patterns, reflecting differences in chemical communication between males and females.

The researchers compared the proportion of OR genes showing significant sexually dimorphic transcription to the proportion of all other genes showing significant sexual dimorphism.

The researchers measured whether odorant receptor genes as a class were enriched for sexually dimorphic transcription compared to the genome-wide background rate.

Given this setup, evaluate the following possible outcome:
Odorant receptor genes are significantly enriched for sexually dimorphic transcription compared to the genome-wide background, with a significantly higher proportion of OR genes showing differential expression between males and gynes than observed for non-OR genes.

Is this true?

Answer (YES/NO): NO